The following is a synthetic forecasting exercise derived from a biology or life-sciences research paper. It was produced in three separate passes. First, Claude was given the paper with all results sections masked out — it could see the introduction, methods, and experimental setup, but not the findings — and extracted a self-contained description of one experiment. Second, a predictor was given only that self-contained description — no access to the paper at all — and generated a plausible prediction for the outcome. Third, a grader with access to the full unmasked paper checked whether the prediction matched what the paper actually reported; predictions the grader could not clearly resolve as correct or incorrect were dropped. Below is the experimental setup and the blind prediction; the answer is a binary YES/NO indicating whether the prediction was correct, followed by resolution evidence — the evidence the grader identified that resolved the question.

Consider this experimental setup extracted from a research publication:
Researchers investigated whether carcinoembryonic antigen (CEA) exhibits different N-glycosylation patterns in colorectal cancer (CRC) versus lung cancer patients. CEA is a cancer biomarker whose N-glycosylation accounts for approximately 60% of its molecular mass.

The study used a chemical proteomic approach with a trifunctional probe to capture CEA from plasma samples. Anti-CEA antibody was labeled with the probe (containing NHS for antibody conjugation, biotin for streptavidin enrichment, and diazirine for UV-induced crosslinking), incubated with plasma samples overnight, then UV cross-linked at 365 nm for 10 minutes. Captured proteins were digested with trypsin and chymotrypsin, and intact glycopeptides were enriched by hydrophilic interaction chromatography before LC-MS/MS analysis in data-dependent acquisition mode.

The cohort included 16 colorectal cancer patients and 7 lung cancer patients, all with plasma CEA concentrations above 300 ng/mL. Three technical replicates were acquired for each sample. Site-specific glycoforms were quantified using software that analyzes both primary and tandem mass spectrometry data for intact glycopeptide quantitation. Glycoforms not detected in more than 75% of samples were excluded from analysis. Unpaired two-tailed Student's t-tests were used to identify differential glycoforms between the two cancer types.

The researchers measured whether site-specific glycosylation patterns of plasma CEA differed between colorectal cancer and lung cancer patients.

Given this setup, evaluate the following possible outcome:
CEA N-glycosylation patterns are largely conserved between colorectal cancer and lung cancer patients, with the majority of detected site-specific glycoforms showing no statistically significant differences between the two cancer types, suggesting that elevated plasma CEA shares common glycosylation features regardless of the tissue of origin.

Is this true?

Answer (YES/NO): NO